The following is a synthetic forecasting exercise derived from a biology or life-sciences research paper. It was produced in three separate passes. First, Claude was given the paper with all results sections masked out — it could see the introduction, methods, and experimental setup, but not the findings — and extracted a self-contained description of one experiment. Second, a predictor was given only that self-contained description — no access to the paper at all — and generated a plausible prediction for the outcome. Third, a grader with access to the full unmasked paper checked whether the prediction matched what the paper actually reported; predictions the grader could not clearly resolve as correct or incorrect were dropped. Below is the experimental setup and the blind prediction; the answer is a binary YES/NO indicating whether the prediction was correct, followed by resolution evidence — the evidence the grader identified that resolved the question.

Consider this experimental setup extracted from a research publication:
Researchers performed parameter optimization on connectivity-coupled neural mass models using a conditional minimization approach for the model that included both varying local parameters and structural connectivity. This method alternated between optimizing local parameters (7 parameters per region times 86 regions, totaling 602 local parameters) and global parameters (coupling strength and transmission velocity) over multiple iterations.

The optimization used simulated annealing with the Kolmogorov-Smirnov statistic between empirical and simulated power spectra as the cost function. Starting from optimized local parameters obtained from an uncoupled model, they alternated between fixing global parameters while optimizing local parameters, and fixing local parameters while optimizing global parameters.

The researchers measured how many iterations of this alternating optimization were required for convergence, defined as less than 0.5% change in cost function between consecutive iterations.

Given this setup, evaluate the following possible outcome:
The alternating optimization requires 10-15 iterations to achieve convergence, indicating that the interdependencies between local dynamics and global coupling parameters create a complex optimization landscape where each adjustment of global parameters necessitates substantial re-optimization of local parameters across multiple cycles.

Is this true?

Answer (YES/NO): YES